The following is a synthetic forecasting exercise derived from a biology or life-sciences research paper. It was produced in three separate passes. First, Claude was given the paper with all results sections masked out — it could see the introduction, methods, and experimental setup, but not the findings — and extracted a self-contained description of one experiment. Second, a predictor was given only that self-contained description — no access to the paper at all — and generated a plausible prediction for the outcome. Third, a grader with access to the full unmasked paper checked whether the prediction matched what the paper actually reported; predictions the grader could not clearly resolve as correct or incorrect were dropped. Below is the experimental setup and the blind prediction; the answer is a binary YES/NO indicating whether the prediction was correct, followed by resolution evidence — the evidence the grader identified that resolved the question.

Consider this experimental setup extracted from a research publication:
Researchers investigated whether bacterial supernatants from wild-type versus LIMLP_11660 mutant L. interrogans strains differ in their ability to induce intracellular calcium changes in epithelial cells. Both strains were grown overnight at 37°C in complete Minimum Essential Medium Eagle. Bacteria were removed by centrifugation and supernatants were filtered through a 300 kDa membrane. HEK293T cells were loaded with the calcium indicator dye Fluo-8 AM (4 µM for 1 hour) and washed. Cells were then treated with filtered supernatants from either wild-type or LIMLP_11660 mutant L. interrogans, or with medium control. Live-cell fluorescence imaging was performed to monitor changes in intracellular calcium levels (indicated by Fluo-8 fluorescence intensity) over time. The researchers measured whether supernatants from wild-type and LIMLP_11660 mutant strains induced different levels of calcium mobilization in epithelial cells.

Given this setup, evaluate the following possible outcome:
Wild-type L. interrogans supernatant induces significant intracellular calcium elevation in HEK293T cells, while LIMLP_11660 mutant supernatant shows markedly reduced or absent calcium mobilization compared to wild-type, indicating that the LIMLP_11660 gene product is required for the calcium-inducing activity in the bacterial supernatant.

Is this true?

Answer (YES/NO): YES